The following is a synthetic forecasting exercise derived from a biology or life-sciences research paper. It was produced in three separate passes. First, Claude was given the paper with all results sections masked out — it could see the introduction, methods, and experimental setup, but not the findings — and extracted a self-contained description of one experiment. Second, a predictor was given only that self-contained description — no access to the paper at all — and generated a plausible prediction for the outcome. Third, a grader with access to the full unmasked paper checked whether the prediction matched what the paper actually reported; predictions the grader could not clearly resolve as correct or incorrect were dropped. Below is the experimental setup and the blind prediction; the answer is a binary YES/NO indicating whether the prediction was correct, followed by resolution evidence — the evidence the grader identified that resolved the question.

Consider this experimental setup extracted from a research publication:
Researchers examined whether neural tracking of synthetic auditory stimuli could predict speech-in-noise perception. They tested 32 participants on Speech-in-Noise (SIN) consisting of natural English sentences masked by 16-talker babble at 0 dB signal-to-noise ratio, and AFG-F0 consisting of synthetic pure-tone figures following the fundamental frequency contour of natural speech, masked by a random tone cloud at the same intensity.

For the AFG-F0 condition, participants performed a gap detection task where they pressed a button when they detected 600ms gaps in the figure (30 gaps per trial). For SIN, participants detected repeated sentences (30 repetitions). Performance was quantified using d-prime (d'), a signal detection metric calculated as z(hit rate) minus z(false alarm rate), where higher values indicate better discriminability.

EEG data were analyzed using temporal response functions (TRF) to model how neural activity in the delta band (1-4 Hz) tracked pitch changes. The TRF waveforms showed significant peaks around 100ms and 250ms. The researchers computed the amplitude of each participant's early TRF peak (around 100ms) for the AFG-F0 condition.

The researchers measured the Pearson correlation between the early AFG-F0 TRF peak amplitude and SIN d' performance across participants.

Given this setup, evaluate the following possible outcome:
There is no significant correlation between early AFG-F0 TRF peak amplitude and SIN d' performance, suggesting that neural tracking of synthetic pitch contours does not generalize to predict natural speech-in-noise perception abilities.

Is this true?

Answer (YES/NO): NO